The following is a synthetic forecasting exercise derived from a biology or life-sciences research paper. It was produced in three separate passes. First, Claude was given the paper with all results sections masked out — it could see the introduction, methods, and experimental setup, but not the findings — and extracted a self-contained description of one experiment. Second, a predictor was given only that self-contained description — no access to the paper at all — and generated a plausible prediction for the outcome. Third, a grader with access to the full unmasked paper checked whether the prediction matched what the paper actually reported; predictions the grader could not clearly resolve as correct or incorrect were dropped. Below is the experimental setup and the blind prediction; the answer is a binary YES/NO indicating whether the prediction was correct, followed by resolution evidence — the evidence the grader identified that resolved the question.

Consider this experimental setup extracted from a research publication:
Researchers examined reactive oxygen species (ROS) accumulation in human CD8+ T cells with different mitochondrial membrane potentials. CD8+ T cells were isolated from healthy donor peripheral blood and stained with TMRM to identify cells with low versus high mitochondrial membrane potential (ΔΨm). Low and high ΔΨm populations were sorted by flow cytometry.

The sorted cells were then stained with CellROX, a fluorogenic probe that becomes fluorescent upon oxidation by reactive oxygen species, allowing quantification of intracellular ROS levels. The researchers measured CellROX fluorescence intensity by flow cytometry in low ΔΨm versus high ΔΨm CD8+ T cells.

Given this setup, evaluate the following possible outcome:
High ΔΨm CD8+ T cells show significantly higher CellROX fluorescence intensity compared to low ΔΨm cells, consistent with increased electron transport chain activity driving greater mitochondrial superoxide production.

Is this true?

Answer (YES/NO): YES